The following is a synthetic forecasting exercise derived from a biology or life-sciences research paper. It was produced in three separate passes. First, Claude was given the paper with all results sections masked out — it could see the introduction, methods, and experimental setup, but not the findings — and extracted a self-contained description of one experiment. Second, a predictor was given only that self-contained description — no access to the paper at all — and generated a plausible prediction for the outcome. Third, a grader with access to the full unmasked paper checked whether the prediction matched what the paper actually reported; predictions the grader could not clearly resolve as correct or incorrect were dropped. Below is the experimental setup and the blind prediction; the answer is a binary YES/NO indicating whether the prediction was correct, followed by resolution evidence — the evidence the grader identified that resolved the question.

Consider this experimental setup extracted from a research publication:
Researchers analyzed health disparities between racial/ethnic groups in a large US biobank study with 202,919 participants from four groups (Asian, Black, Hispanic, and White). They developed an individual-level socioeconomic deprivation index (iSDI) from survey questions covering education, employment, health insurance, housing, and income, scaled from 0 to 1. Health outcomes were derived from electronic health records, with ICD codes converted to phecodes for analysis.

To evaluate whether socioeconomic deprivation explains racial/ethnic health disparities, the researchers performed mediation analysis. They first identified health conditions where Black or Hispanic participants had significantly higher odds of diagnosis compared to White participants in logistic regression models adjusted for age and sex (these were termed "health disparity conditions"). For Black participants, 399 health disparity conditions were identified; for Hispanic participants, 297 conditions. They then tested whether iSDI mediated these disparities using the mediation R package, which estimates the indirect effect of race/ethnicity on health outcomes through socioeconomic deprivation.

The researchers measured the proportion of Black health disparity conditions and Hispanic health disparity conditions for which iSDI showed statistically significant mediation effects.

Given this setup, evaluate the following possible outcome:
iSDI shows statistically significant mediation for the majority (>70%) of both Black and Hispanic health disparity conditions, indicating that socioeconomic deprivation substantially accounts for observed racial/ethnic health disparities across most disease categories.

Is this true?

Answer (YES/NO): NO